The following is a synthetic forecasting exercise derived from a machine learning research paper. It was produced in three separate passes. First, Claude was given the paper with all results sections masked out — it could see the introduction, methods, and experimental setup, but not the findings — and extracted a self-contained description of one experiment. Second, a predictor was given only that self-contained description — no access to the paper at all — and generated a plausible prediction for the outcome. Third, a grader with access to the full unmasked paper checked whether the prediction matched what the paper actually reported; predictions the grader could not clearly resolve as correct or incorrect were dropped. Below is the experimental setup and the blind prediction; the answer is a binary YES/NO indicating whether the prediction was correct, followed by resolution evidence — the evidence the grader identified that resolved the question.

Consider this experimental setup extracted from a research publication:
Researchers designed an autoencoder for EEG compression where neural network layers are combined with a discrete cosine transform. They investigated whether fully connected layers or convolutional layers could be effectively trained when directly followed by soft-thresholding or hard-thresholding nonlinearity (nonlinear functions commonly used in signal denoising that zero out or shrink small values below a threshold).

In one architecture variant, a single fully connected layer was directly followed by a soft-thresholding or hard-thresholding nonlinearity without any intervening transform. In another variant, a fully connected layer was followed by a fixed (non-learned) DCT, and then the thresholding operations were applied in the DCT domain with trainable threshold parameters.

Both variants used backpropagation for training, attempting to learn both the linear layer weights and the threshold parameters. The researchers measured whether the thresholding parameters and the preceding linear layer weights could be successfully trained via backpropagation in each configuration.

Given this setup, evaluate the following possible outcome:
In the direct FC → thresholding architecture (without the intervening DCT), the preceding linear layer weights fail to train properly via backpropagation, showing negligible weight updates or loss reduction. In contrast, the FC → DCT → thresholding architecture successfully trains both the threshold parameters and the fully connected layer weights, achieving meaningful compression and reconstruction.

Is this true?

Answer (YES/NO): YES